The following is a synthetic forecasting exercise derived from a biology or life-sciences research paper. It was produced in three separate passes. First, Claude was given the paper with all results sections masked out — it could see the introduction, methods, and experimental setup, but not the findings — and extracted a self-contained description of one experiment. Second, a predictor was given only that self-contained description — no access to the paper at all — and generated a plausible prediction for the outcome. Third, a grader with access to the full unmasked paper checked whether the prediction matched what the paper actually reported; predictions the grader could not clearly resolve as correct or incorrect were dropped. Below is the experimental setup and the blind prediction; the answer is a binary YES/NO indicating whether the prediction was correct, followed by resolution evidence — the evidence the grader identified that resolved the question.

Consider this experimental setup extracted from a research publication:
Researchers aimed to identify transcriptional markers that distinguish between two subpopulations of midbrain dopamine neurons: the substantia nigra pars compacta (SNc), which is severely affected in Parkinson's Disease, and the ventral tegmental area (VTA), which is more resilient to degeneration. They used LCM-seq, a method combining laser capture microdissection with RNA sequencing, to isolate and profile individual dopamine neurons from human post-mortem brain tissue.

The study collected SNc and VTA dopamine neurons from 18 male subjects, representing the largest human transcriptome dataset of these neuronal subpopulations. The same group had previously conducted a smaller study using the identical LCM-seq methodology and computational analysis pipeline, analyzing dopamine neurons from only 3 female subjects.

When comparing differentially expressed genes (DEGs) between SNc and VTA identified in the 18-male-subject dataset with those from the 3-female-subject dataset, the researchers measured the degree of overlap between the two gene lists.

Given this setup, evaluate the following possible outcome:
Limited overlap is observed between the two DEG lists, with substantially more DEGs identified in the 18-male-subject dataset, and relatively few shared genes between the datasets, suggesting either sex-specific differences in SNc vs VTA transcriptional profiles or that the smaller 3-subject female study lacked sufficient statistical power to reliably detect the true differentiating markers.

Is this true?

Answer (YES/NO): NO